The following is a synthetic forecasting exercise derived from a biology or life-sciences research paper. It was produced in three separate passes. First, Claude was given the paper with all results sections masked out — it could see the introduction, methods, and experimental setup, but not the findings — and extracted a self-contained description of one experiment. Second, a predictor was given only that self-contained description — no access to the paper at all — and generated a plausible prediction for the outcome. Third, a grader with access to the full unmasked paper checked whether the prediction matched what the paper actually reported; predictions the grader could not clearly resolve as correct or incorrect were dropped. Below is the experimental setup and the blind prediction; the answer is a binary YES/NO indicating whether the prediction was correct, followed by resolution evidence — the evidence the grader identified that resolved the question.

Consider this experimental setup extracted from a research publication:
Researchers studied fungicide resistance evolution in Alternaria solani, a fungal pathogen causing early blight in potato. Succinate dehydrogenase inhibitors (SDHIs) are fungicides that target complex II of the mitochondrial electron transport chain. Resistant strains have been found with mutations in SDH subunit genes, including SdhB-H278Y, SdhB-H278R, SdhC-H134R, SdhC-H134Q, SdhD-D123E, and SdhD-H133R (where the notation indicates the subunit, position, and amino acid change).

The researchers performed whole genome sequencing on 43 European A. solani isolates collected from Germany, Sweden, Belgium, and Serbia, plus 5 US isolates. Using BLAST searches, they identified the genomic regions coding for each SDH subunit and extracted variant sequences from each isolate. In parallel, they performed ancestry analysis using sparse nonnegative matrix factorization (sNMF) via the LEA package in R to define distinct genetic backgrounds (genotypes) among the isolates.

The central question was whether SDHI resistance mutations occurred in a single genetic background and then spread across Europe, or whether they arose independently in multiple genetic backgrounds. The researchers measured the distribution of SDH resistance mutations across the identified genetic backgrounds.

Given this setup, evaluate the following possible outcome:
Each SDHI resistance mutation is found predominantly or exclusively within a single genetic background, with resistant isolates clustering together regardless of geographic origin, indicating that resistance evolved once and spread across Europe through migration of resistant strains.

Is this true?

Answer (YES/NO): NO